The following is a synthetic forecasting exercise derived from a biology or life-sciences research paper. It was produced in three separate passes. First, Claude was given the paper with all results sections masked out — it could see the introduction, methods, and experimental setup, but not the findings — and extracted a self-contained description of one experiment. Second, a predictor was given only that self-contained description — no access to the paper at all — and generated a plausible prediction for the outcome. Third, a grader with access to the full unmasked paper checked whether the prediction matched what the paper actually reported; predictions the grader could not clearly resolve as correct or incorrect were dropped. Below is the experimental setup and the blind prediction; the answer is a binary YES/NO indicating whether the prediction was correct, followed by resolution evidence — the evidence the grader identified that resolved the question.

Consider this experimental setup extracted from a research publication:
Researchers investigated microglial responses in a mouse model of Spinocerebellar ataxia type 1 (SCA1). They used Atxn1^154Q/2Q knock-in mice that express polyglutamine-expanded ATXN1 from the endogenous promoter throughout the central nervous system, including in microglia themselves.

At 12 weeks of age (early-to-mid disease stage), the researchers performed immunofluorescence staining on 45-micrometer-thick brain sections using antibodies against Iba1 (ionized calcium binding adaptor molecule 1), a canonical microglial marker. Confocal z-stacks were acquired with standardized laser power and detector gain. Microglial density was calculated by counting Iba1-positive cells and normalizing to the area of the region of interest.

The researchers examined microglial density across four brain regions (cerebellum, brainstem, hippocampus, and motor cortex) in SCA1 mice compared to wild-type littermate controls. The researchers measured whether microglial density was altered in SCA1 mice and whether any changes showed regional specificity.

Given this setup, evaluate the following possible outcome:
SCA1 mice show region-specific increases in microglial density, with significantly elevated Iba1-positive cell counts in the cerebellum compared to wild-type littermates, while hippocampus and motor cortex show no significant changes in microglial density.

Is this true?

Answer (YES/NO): NO